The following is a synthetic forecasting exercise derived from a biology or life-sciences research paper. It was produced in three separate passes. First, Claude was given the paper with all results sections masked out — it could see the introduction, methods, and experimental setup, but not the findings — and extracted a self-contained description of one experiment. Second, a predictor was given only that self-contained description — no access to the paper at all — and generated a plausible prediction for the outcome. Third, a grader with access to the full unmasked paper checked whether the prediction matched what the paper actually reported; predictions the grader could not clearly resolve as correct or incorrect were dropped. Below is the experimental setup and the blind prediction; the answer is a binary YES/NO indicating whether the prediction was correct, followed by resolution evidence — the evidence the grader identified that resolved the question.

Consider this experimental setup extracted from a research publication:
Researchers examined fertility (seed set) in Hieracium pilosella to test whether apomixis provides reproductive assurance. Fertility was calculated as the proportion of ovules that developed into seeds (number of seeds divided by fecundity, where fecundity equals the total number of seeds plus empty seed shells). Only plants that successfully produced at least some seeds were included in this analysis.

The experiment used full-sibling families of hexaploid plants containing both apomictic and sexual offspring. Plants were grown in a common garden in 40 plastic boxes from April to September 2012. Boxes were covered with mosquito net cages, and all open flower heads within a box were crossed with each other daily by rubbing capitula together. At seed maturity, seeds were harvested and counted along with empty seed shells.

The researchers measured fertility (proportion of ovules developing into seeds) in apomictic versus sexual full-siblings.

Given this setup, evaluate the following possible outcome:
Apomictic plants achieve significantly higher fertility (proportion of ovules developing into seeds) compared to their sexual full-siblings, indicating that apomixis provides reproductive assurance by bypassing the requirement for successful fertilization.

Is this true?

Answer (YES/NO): NO